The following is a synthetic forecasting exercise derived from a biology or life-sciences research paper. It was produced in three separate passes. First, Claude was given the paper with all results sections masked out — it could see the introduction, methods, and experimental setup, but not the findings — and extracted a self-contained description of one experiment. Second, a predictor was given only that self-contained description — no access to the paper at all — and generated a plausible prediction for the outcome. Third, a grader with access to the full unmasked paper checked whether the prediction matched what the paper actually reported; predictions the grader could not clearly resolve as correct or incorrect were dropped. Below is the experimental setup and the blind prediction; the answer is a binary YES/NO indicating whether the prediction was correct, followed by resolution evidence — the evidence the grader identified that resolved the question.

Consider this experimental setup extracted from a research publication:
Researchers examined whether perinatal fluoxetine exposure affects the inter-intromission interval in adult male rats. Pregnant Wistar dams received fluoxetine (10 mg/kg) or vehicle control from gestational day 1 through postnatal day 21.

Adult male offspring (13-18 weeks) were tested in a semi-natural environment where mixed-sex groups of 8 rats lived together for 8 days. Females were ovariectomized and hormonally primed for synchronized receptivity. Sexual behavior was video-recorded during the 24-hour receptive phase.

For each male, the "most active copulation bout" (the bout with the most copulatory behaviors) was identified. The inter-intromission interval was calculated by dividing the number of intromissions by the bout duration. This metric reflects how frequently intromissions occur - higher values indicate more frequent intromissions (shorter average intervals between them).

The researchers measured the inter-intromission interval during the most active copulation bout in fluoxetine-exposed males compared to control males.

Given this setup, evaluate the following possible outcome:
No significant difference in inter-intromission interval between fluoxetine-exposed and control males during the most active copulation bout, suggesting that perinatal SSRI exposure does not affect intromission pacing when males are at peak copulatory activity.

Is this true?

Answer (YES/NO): YES